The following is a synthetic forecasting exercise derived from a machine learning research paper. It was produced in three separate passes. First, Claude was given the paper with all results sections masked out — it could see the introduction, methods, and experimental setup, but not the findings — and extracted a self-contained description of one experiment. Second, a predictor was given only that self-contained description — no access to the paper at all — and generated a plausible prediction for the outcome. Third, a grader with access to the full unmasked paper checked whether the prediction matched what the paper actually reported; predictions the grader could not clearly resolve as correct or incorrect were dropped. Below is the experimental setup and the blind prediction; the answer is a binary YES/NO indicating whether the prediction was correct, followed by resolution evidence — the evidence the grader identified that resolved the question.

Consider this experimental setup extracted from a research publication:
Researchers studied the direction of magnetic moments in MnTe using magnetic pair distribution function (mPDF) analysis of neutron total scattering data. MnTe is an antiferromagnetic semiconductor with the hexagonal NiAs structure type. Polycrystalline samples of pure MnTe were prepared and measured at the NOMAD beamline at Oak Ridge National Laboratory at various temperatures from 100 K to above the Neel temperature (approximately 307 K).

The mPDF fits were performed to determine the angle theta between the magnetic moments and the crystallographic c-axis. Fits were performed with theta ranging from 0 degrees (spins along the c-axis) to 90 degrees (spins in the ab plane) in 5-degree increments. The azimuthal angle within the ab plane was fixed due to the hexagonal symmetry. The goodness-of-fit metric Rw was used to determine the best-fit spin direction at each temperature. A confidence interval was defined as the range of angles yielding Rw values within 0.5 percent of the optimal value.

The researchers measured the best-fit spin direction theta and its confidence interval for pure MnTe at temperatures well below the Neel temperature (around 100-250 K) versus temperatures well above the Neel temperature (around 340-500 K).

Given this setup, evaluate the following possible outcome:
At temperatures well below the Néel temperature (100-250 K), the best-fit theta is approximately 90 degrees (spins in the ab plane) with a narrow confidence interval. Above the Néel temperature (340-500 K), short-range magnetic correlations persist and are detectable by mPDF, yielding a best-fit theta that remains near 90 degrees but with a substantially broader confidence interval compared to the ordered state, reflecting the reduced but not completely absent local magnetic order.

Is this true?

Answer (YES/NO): YES